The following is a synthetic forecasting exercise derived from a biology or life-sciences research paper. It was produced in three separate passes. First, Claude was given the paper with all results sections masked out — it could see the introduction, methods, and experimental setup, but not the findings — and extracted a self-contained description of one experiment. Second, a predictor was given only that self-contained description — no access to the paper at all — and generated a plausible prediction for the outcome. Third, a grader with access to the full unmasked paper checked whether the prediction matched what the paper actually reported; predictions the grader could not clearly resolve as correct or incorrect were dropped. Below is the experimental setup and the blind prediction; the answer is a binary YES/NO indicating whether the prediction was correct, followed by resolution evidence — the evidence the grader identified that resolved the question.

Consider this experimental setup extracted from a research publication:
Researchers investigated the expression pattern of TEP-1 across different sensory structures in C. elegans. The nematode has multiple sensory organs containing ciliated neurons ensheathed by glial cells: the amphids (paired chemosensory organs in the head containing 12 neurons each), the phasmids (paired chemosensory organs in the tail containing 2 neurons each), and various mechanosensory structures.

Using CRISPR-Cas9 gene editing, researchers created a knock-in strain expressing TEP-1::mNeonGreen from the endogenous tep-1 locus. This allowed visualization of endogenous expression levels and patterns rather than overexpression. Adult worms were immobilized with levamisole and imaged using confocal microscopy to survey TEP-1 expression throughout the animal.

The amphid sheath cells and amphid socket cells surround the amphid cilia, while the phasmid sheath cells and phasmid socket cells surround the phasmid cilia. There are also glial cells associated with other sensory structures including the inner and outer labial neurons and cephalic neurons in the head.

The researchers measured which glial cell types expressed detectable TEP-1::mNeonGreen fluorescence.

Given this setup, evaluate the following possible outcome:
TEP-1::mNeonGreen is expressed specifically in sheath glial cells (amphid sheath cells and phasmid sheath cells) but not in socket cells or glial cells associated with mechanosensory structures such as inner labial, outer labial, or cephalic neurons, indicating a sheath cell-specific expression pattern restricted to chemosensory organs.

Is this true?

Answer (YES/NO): NO